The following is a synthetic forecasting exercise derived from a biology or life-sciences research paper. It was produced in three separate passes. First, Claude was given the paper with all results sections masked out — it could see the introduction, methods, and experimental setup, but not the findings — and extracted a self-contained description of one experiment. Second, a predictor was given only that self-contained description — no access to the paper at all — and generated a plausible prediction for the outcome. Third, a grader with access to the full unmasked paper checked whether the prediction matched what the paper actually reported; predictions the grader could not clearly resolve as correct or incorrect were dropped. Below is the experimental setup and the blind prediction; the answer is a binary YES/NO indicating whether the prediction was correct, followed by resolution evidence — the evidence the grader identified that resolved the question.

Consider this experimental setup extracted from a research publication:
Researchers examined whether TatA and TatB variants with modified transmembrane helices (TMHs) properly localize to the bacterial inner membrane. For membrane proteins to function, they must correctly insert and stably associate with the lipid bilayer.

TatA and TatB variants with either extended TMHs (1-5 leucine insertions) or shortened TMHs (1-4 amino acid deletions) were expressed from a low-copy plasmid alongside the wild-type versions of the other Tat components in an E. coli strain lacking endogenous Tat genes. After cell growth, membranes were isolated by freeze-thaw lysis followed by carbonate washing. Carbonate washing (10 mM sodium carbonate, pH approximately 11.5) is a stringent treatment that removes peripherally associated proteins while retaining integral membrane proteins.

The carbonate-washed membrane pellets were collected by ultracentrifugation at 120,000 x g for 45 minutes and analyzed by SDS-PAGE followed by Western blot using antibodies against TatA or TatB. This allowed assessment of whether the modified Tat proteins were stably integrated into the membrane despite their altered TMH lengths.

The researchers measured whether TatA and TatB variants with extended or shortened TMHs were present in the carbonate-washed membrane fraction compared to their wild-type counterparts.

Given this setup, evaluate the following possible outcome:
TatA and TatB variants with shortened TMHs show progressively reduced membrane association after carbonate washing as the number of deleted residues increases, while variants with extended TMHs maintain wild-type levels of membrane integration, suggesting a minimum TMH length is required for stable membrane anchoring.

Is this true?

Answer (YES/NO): NO